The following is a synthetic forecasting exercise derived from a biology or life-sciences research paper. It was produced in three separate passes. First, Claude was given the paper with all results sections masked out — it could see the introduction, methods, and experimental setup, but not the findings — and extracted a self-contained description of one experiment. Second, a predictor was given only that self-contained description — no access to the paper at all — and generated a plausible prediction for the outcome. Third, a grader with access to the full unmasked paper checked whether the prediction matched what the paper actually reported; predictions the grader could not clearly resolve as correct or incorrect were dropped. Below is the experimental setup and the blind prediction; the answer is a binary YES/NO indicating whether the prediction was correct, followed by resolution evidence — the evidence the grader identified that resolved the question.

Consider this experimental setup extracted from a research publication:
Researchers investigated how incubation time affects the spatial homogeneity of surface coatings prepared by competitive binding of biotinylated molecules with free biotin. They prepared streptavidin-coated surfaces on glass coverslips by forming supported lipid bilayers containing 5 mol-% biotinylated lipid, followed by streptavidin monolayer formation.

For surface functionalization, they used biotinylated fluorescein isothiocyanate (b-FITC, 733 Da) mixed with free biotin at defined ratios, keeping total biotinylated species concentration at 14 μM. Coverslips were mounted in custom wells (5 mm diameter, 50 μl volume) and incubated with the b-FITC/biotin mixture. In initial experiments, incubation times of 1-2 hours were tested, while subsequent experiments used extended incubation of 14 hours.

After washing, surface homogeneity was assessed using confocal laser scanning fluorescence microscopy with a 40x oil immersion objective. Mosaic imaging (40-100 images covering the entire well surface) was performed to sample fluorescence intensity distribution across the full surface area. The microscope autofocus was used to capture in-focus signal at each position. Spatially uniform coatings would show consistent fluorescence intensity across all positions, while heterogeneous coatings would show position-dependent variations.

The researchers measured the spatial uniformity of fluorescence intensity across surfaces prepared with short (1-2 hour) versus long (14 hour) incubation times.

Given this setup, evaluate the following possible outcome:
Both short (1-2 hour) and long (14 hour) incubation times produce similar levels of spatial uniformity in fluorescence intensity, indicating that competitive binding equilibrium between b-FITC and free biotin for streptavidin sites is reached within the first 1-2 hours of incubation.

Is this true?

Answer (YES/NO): NO